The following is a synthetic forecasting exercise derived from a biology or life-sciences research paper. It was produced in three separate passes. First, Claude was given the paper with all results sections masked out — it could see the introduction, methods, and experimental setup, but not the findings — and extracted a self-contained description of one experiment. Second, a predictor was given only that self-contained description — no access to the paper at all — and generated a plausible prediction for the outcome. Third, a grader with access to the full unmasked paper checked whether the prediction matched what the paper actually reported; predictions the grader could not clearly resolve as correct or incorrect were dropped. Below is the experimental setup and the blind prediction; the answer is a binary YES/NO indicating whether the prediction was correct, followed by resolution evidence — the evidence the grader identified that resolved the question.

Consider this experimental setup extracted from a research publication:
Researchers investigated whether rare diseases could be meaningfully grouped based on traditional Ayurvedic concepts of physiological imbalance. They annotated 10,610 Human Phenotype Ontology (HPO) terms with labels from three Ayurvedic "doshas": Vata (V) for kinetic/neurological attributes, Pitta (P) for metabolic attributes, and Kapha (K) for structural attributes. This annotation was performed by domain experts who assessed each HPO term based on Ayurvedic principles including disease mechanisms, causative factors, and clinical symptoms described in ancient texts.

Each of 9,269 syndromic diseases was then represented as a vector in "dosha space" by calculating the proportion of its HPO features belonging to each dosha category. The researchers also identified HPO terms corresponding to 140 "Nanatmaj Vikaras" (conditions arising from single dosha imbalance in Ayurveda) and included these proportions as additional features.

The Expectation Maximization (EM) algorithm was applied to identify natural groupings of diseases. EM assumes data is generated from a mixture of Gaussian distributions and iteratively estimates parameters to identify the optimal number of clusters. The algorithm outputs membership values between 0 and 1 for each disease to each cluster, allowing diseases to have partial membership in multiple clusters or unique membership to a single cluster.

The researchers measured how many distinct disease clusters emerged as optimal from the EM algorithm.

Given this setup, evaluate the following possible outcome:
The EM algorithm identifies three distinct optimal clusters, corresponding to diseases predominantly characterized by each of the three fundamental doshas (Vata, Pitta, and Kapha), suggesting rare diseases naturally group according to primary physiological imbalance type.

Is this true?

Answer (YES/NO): NO